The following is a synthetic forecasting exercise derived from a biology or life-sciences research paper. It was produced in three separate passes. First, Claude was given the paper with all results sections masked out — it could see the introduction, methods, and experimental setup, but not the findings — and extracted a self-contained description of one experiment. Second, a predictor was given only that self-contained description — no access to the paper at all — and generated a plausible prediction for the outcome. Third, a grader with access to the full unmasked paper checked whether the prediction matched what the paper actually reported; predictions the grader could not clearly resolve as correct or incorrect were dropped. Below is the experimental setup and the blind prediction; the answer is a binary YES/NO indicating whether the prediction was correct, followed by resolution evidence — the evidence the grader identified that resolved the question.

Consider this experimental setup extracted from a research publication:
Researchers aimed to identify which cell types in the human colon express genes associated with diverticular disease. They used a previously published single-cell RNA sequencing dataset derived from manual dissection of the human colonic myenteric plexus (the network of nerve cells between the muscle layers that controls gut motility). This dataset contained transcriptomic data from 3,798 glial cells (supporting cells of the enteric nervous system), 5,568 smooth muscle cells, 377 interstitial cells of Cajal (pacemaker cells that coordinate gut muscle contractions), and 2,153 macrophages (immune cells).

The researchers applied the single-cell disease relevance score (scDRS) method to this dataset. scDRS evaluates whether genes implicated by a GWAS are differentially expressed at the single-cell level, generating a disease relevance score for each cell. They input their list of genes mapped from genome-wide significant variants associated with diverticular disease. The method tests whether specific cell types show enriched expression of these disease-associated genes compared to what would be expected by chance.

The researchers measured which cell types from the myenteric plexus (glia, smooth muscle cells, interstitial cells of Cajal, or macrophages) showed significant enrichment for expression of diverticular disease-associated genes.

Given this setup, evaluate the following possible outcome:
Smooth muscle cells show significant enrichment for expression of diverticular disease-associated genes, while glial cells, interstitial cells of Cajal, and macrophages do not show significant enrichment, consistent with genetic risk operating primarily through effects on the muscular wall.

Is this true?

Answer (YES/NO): NO